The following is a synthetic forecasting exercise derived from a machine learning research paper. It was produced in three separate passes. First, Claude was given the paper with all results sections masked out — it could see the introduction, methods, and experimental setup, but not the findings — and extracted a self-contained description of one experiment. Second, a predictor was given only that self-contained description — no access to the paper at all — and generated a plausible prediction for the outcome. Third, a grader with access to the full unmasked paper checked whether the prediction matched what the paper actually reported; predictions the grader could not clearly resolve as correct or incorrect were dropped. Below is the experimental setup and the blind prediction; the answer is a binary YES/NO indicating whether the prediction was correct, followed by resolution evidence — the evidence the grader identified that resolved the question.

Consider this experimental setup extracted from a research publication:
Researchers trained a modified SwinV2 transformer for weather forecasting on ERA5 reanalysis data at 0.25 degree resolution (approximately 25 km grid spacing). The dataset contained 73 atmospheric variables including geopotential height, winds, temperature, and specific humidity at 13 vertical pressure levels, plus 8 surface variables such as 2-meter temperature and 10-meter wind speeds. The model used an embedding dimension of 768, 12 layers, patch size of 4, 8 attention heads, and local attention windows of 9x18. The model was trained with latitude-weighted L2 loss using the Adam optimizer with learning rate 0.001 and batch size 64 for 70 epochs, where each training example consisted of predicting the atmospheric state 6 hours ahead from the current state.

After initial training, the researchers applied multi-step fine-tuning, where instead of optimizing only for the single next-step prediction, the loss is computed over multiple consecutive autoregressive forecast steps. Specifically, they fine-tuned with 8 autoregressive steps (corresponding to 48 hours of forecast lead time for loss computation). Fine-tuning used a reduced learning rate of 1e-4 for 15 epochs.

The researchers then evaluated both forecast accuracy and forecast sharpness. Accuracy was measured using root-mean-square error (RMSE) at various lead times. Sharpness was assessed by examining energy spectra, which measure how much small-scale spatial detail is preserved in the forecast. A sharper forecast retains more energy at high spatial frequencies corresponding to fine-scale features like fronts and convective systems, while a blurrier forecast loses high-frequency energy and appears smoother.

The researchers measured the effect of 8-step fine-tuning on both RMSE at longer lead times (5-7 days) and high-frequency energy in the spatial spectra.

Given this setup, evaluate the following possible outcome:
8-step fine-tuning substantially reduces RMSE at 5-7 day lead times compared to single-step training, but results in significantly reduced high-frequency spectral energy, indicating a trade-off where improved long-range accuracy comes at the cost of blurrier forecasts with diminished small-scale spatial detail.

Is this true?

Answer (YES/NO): YES